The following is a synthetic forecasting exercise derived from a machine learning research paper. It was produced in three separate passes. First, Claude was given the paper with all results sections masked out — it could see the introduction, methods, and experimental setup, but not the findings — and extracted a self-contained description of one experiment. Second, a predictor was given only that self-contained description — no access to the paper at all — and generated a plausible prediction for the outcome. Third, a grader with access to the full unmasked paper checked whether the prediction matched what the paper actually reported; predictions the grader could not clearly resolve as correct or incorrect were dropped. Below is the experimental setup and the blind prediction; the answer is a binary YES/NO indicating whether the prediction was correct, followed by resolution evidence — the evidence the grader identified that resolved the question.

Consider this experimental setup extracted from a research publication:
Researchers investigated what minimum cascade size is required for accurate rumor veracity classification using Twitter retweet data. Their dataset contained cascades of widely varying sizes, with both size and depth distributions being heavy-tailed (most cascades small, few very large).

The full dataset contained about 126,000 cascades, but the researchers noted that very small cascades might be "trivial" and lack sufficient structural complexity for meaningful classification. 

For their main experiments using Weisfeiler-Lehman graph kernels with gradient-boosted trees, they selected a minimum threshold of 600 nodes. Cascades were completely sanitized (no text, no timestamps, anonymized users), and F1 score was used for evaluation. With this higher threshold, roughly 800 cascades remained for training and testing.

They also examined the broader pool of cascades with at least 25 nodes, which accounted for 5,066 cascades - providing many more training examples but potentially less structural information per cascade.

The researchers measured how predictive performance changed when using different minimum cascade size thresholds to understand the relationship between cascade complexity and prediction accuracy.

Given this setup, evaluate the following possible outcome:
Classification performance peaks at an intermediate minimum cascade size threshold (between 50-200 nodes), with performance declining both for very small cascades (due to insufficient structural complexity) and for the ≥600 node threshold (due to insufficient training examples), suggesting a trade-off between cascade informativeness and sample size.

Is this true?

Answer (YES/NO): NO